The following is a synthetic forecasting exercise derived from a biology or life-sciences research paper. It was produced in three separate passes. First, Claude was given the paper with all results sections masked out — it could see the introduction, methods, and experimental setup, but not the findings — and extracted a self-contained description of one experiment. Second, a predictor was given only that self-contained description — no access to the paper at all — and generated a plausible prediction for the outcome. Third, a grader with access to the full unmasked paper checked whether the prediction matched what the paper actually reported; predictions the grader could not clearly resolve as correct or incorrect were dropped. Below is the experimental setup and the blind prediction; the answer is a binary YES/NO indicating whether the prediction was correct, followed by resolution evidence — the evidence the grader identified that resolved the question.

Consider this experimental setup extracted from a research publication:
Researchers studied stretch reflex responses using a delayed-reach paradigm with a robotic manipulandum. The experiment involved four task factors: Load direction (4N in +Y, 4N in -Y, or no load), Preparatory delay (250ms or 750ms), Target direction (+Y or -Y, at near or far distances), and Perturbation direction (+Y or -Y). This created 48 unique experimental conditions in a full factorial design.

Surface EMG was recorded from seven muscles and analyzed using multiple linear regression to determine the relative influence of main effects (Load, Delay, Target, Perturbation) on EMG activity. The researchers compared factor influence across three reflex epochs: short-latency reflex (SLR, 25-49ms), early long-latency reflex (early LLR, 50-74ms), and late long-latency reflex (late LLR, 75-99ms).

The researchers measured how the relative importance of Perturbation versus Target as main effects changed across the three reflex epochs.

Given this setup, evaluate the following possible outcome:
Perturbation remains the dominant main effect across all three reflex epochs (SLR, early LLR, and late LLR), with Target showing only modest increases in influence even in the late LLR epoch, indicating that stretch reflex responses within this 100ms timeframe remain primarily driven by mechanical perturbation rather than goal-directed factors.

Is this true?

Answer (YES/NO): NO